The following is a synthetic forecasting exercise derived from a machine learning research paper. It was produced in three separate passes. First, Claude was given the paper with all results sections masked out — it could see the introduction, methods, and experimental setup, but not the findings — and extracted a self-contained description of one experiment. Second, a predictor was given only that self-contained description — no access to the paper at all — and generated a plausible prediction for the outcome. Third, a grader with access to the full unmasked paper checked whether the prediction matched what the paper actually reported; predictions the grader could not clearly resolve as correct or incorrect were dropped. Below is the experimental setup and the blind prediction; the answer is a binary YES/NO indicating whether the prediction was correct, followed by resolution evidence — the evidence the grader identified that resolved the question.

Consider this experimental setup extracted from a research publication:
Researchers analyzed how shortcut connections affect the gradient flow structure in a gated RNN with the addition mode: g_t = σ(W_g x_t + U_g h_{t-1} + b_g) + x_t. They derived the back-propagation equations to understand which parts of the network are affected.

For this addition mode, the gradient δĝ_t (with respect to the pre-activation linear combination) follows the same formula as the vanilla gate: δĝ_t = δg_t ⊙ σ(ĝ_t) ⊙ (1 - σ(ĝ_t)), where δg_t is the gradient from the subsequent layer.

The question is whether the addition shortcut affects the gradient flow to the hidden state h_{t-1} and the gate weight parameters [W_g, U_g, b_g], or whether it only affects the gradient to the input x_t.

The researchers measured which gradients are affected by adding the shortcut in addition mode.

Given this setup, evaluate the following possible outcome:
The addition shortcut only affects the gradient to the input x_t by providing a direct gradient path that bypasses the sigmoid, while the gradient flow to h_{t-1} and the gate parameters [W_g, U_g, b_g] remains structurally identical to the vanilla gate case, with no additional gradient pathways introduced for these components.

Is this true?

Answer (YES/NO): YES